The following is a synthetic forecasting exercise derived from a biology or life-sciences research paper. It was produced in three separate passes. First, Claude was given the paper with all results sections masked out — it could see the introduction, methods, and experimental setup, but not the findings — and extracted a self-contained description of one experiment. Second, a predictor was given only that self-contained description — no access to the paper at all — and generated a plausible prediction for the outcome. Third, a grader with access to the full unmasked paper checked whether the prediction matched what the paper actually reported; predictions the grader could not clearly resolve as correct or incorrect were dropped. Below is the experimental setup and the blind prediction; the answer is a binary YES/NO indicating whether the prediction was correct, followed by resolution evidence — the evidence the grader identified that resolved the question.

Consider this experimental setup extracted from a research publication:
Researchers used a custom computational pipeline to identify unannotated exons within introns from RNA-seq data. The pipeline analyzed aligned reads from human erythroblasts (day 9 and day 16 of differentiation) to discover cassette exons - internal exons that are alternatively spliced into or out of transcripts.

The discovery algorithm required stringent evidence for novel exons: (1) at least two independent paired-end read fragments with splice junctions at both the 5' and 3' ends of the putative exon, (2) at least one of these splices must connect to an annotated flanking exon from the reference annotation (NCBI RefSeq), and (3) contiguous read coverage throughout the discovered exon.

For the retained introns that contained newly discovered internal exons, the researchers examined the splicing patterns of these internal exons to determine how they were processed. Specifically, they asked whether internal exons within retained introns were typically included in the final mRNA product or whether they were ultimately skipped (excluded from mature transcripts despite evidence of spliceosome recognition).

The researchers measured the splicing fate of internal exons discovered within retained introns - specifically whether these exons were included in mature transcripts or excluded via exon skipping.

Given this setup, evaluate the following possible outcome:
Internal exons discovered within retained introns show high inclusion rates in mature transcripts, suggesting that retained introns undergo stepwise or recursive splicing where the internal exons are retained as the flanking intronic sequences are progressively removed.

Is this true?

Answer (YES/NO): NO